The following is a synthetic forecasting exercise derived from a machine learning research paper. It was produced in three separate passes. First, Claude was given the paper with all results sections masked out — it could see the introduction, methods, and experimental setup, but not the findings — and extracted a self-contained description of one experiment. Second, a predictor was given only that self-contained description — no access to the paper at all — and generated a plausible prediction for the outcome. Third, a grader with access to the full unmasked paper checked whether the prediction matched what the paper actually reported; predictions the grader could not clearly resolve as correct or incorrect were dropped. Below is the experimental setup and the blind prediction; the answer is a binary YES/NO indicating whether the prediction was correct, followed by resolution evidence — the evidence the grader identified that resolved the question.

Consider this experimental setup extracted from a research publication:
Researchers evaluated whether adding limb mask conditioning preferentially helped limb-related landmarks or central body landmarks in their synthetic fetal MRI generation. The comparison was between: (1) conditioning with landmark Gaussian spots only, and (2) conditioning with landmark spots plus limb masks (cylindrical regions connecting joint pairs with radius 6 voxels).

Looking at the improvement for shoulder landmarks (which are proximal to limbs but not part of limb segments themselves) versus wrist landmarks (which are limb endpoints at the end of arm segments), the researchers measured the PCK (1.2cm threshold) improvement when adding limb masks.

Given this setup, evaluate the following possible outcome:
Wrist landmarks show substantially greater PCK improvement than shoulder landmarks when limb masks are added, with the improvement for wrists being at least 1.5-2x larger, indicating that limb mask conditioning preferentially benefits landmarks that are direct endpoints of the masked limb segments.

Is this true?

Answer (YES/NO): NO